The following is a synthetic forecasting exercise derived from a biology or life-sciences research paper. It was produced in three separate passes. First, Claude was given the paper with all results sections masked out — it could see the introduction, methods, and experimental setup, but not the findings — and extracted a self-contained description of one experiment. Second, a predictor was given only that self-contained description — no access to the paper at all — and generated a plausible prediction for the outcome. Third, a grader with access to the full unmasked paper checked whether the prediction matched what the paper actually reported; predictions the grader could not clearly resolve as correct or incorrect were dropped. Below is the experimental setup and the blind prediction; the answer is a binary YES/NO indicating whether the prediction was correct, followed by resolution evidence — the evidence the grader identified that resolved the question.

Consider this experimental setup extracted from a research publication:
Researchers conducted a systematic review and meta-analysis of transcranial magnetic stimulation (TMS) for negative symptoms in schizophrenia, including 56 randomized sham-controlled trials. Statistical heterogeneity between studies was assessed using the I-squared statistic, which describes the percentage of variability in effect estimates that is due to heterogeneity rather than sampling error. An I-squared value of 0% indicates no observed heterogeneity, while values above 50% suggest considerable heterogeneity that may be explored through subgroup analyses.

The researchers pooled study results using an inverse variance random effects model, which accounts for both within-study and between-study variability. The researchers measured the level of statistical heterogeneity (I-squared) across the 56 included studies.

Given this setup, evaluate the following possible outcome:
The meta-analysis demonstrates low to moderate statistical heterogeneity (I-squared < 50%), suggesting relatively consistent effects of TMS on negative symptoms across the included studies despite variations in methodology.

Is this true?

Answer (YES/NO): NO